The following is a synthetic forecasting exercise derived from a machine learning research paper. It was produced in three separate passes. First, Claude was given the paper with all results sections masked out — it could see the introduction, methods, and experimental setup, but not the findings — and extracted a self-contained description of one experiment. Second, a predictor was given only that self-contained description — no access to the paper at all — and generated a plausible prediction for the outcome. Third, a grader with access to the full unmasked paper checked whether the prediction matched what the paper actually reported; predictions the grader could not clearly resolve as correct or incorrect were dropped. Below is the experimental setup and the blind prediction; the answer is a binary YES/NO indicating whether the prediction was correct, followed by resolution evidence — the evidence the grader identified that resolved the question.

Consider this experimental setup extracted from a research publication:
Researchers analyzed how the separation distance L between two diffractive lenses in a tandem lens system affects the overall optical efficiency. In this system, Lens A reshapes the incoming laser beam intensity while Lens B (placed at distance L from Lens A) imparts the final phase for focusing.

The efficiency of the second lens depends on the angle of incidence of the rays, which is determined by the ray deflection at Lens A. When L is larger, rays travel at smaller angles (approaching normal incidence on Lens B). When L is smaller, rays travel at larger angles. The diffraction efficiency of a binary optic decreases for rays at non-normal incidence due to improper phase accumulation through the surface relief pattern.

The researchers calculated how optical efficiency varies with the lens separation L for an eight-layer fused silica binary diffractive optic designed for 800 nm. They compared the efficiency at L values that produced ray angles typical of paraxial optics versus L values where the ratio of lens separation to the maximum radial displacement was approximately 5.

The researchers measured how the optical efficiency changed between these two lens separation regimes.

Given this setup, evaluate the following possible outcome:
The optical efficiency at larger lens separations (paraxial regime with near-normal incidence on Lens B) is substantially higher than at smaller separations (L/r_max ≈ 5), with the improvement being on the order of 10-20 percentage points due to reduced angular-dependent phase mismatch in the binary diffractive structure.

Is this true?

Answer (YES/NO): NO